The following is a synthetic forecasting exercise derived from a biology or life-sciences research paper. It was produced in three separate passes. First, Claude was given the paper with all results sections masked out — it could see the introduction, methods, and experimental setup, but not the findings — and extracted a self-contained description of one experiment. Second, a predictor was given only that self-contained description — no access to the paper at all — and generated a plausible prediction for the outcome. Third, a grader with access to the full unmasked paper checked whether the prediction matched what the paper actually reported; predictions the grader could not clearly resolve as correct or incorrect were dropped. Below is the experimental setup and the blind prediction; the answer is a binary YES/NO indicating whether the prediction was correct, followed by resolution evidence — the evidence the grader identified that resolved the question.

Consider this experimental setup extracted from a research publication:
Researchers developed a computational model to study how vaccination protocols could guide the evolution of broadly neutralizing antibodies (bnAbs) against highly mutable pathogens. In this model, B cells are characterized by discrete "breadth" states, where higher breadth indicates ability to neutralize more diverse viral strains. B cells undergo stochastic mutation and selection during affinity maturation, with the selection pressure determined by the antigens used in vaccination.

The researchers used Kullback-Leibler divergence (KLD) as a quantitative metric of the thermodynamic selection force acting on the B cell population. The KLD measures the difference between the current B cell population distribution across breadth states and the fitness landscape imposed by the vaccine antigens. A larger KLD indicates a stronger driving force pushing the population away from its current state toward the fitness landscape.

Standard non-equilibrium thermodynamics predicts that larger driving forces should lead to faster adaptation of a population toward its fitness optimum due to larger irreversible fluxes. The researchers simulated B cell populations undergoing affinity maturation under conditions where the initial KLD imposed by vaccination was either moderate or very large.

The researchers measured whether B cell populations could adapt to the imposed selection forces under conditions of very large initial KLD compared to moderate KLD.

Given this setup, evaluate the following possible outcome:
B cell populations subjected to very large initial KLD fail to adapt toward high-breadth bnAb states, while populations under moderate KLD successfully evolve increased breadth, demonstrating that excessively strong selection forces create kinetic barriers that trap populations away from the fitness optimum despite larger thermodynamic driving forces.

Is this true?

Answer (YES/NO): NO